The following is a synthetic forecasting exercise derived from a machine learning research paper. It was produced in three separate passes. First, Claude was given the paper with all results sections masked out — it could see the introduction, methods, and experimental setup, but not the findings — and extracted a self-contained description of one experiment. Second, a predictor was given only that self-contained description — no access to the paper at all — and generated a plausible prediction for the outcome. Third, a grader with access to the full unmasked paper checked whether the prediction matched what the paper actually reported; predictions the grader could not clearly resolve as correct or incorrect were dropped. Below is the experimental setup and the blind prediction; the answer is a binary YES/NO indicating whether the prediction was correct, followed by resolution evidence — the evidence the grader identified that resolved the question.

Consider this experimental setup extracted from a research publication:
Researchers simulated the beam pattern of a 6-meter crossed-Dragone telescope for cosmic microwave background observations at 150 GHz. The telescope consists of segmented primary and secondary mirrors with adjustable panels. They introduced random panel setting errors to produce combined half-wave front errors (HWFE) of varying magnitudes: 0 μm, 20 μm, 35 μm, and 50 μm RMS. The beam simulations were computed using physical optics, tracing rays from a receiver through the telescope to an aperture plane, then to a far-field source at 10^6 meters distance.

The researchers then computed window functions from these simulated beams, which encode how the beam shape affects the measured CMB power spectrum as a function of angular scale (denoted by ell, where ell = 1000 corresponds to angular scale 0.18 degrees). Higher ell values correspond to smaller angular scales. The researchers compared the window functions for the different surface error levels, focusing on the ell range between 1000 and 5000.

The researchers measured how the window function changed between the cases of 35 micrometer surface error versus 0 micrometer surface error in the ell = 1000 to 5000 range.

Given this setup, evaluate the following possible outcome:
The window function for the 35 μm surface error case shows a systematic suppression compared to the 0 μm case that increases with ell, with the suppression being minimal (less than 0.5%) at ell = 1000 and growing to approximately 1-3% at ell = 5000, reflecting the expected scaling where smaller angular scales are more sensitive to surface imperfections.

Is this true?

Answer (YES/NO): NO